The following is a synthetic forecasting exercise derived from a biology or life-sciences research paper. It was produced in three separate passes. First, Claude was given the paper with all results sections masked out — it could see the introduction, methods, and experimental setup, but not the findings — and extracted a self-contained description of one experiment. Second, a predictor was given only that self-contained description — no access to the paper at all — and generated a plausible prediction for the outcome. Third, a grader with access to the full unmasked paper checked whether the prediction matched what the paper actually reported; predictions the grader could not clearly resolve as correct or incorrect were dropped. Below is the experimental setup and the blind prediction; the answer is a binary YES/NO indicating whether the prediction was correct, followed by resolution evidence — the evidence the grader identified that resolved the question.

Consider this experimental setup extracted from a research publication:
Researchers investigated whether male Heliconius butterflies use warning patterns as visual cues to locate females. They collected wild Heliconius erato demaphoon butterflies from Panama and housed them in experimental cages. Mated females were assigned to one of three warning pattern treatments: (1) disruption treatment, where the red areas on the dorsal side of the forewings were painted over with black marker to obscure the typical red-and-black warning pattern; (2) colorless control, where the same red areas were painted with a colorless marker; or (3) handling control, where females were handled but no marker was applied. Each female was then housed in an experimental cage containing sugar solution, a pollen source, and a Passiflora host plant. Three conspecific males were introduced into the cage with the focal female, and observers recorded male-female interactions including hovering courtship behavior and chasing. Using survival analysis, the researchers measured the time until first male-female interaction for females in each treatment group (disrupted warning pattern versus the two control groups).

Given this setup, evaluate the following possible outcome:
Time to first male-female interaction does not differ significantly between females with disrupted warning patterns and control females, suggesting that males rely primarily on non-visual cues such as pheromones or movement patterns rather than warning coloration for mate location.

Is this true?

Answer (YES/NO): NO